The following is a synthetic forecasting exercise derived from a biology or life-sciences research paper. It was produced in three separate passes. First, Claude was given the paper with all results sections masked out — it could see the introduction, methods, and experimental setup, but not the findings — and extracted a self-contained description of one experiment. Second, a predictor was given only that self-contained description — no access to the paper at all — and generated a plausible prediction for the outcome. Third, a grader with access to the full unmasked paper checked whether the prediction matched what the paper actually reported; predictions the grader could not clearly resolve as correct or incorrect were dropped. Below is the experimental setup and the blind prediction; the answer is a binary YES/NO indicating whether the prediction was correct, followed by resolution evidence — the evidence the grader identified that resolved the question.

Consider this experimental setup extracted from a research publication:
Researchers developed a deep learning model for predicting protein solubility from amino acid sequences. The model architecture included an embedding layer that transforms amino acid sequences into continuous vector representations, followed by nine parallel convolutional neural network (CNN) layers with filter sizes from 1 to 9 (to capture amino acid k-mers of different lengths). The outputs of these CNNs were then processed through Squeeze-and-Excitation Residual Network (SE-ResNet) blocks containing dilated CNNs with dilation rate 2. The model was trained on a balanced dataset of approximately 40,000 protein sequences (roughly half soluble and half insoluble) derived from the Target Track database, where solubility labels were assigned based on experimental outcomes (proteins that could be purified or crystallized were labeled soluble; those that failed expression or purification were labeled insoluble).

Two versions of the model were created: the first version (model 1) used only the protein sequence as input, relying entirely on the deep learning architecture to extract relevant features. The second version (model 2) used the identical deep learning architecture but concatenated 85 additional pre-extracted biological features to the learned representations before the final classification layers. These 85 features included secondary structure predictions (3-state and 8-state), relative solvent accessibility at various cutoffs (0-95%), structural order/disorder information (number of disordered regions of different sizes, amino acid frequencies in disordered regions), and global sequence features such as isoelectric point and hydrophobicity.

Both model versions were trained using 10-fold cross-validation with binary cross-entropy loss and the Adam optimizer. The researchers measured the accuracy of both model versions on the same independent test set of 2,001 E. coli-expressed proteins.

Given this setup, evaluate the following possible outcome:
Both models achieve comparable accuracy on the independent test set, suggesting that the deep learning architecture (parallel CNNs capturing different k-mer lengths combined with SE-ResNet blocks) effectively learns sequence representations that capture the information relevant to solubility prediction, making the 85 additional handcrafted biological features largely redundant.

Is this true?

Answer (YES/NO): NO